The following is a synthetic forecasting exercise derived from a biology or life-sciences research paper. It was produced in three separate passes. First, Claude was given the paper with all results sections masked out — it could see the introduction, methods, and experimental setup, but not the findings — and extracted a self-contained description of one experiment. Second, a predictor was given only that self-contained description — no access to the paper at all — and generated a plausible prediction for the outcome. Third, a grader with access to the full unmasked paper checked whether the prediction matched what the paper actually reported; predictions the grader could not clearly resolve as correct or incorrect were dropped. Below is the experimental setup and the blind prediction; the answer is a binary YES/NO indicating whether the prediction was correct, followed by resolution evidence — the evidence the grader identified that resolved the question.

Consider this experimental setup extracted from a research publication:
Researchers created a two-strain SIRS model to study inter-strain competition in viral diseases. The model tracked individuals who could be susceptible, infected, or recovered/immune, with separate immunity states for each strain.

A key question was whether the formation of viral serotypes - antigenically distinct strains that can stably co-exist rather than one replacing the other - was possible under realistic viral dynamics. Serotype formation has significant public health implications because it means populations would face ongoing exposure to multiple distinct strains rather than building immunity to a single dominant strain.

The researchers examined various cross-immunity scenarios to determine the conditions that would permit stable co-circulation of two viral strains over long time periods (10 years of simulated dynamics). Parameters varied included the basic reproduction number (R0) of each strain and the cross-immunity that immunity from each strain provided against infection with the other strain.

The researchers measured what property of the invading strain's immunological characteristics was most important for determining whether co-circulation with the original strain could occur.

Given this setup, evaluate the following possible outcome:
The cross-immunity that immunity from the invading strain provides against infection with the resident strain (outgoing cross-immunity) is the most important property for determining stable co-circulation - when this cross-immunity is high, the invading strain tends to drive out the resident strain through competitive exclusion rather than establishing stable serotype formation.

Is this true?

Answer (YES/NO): YES